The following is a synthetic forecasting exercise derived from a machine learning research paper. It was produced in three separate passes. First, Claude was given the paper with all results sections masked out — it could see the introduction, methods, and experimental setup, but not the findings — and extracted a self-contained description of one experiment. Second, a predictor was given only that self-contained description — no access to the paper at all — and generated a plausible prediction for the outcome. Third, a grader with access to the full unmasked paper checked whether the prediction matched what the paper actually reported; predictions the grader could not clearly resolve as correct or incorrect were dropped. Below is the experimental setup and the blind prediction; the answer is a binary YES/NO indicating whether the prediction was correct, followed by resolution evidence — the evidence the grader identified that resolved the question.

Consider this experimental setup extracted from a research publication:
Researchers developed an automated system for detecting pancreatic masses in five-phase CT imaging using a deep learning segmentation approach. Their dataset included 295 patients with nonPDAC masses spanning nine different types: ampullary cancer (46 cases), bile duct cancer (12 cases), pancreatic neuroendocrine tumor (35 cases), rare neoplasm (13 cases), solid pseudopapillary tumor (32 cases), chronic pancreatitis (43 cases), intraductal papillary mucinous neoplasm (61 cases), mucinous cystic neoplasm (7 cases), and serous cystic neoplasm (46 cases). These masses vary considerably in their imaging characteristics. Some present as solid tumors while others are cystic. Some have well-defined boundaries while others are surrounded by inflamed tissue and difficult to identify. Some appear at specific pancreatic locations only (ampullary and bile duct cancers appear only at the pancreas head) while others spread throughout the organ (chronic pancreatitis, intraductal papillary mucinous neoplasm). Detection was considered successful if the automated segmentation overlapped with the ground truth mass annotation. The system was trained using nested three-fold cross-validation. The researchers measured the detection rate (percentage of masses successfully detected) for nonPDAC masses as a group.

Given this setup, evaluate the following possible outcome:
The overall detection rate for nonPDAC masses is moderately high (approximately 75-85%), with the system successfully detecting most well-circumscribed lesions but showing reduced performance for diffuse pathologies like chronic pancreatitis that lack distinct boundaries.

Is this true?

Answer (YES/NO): NO